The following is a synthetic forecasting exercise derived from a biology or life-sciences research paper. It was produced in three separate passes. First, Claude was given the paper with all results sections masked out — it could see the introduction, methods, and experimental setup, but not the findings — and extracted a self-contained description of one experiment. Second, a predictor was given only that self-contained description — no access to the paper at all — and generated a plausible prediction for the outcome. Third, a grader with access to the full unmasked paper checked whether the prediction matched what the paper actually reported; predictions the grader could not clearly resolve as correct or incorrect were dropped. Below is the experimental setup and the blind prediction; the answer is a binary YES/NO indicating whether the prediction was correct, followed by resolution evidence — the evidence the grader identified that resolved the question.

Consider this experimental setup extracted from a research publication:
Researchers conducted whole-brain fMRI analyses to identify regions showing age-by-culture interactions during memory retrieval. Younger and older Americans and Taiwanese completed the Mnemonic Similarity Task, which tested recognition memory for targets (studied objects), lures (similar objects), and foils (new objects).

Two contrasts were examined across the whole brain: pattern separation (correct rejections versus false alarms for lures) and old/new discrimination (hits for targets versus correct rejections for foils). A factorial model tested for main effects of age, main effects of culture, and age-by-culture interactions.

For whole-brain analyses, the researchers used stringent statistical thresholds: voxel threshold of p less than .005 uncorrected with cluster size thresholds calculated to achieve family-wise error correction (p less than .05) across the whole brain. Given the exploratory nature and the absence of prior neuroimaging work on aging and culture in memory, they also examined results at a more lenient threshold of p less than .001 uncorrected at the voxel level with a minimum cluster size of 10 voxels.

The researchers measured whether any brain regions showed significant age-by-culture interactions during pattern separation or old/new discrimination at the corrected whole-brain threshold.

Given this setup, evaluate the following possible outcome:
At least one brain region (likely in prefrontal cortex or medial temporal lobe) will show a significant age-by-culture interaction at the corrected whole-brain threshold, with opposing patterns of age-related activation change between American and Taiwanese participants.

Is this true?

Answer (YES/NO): NO